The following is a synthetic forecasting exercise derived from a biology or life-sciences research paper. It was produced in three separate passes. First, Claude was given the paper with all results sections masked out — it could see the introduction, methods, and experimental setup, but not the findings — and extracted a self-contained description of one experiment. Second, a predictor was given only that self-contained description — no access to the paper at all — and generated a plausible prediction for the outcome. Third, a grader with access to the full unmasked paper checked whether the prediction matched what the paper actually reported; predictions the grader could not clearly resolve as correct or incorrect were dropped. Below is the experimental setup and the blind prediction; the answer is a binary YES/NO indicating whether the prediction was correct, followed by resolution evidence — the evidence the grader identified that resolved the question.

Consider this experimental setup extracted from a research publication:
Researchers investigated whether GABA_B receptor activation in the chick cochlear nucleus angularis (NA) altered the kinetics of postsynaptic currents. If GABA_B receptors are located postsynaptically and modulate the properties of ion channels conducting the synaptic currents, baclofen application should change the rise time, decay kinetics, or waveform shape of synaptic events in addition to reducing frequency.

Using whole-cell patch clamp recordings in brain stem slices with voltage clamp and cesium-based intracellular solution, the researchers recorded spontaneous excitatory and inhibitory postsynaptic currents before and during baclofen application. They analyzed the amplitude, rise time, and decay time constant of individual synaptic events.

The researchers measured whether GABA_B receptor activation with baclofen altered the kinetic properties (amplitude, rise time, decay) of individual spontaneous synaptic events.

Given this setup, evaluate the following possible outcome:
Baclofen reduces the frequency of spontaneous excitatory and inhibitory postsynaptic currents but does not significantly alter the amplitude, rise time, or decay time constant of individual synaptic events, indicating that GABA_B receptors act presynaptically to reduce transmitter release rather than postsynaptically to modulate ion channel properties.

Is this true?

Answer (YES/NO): YES